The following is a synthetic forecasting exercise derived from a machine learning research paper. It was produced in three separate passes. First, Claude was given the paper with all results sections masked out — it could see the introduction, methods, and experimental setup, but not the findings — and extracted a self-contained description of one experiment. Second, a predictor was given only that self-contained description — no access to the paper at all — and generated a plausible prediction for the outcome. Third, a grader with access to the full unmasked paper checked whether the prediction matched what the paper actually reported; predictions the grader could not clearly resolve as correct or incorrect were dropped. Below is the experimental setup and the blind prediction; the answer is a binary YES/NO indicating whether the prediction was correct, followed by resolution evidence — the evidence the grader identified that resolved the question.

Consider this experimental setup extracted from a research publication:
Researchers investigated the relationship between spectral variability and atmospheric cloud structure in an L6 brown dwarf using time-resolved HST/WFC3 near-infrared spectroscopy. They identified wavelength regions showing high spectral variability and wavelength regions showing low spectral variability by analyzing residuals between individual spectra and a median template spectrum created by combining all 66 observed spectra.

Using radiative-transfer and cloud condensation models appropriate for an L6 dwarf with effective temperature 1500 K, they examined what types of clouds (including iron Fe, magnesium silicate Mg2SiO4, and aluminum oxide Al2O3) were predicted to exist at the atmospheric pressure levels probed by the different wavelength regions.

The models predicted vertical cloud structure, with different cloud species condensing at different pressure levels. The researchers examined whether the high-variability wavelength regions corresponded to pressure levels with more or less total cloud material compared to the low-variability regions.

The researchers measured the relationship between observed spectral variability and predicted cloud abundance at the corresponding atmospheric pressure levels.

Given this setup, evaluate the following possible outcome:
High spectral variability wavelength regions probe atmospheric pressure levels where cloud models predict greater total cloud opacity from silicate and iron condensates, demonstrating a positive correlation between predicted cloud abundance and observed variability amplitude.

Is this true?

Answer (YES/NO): YES